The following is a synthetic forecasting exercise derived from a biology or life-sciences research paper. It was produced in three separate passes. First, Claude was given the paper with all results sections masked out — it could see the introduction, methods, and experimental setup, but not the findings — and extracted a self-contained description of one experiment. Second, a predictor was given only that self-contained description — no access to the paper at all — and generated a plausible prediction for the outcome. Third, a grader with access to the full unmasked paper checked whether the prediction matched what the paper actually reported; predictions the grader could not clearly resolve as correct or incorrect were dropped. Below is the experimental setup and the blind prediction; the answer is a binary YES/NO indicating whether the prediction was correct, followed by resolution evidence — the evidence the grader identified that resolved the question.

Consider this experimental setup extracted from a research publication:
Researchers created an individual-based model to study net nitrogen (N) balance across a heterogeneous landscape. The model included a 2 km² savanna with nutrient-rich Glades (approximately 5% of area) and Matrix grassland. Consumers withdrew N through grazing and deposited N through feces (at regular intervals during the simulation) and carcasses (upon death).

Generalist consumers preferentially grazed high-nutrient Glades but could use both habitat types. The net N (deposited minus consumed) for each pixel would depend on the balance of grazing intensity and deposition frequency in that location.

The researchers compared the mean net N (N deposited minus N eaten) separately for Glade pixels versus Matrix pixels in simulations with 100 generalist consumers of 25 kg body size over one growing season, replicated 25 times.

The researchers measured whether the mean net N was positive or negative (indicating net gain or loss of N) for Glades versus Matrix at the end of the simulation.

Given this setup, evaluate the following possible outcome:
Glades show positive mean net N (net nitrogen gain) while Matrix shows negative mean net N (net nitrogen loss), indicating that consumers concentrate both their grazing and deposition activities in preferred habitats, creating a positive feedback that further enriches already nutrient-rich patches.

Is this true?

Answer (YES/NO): NO